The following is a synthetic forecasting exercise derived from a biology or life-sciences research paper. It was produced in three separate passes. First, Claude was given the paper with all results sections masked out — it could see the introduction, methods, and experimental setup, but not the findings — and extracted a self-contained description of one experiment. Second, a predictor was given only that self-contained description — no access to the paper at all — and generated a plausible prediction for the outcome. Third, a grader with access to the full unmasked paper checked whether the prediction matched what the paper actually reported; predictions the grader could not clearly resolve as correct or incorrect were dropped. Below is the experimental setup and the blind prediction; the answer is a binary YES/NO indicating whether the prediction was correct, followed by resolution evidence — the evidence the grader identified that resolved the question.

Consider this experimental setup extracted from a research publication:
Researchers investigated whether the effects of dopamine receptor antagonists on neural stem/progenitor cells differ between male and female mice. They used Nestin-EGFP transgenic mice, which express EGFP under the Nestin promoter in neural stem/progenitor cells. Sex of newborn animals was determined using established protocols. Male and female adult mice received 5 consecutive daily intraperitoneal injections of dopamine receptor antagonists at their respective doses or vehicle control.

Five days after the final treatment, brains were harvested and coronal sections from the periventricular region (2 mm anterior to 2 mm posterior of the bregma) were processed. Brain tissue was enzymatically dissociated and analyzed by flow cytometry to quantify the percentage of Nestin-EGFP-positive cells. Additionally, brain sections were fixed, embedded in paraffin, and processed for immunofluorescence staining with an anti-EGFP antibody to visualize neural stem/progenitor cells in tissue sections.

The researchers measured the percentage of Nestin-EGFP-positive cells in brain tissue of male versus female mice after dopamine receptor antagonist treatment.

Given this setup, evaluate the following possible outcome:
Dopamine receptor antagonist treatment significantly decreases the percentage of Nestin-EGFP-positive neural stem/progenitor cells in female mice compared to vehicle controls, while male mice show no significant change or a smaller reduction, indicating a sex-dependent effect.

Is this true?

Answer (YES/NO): NO